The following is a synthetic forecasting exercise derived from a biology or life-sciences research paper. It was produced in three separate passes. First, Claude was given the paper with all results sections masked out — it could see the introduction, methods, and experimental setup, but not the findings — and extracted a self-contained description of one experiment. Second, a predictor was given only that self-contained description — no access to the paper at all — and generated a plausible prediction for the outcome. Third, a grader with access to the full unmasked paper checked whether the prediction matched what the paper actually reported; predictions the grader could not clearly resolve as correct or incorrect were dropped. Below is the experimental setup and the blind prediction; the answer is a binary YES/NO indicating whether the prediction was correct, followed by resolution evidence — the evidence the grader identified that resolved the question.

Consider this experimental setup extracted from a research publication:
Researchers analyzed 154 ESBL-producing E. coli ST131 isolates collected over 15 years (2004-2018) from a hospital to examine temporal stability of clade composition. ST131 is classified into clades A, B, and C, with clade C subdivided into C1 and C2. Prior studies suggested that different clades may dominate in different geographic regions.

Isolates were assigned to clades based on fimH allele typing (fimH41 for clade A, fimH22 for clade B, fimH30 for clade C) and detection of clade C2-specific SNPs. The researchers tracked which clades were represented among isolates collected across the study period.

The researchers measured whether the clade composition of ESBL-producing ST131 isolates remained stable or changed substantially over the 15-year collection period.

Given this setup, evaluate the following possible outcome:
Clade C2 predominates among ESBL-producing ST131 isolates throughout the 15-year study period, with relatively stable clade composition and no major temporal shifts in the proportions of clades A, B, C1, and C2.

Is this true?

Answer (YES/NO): NO